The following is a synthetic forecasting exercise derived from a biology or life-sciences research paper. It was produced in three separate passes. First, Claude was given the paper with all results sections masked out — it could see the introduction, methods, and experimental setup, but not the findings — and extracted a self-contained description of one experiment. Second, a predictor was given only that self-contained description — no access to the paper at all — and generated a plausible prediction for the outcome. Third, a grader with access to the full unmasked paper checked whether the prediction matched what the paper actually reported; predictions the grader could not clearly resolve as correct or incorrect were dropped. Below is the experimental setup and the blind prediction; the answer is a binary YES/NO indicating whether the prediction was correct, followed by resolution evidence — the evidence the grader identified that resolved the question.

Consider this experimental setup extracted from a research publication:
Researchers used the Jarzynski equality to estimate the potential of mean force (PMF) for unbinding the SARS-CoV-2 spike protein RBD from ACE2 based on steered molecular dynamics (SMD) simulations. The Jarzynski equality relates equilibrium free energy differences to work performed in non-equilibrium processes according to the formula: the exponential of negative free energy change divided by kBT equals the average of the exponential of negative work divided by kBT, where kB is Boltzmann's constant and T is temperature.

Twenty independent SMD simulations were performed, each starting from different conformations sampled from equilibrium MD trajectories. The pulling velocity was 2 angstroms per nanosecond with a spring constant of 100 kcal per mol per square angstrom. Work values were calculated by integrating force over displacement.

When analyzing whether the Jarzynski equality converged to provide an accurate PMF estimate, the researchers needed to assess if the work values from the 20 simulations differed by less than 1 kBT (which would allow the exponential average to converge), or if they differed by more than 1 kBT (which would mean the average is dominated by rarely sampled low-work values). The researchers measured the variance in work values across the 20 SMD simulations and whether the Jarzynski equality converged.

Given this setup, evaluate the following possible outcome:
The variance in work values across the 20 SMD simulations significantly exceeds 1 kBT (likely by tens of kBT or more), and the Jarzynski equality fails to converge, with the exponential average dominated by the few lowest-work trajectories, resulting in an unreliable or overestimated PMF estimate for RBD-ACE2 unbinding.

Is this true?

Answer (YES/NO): YES